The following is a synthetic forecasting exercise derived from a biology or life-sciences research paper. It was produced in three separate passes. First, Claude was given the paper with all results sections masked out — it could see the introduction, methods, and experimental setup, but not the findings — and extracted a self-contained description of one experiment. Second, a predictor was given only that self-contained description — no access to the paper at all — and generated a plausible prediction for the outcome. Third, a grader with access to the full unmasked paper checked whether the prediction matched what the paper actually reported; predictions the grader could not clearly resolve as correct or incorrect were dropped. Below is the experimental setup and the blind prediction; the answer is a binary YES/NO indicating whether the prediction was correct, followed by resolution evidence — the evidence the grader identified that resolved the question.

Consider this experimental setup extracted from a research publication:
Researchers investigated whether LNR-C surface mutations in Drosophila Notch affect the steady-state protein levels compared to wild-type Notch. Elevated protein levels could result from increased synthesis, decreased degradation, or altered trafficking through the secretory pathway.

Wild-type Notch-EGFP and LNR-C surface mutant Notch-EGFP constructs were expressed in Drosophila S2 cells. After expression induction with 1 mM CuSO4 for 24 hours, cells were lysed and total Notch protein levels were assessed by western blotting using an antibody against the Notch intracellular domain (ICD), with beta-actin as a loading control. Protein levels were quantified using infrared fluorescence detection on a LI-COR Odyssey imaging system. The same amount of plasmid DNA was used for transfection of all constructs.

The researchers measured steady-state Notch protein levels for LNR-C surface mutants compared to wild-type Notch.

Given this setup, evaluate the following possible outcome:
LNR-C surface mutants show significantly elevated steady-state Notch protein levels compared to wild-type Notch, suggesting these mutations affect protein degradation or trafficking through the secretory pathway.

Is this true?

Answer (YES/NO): YES